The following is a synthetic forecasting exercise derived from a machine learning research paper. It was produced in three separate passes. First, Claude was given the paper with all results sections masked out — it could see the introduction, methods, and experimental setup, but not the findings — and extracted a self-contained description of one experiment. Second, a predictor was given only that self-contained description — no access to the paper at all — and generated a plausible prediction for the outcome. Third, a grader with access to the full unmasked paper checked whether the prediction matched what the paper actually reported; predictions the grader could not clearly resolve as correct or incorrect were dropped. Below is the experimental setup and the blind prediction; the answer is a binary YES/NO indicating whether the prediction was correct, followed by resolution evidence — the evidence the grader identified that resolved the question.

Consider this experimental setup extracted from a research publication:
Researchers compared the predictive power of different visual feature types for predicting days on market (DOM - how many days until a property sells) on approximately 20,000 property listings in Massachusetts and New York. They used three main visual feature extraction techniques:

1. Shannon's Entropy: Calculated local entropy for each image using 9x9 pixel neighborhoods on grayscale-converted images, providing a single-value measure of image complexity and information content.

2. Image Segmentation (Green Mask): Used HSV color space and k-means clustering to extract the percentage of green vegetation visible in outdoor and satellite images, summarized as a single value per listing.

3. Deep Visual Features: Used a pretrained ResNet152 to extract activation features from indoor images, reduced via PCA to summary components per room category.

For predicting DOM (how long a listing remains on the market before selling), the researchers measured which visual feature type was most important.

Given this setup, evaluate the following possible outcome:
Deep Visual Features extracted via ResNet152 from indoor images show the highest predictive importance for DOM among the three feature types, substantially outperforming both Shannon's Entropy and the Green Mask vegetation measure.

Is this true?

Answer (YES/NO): NO